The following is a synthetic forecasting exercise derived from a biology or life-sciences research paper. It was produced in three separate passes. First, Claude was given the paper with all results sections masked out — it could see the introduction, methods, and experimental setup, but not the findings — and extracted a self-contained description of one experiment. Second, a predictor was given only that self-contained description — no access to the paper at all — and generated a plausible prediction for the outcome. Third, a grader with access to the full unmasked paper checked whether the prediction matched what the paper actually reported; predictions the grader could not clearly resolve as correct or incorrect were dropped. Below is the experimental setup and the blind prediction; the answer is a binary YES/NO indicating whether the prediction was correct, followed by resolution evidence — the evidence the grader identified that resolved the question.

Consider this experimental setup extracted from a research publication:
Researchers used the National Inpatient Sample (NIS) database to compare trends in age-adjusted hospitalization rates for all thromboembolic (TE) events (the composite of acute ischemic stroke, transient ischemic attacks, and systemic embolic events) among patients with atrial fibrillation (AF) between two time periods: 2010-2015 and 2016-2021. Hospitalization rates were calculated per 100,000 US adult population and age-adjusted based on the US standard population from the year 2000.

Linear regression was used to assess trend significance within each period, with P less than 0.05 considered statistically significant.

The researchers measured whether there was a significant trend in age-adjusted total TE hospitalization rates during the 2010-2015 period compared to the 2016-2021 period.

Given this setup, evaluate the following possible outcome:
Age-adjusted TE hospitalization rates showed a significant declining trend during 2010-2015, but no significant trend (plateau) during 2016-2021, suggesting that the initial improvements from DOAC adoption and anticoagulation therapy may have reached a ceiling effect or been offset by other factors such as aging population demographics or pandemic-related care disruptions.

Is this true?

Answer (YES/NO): NO